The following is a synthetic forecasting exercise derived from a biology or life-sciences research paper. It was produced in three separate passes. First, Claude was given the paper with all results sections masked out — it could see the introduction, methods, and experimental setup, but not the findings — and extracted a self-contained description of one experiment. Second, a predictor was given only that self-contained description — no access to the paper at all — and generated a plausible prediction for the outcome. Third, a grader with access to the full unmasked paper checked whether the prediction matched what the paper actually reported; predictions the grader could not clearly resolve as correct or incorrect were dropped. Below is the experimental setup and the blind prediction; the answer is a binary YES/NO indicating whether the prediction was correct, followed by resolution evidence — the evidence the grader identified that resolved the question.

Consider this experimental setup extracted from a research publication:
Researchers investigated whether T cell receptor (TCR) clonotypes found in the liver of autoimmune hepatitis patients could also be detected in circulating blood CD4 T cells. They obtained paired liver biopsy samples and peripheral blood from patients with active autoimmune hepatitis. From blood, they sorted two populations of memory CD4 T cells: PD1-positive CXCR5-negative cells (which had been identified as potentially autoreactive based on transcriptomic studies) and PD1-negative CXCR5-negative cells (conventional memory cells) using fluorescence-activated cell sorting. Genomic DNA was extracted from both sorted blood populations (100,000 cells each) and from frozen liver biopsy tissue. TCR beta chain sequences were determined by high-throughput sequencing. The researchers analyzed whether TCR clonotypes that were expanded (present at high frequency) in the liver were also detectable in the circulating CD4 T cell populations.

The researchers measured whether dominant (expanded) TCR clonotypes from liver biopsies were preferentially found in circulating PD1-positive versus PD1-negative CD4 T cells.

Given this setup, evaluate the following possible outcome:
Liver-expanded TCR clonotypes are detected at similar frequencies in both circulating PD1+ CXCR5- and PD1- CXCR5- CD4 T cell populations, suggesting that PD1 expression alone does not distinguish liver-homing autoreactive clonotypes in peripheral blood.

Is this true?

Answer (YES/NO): NO